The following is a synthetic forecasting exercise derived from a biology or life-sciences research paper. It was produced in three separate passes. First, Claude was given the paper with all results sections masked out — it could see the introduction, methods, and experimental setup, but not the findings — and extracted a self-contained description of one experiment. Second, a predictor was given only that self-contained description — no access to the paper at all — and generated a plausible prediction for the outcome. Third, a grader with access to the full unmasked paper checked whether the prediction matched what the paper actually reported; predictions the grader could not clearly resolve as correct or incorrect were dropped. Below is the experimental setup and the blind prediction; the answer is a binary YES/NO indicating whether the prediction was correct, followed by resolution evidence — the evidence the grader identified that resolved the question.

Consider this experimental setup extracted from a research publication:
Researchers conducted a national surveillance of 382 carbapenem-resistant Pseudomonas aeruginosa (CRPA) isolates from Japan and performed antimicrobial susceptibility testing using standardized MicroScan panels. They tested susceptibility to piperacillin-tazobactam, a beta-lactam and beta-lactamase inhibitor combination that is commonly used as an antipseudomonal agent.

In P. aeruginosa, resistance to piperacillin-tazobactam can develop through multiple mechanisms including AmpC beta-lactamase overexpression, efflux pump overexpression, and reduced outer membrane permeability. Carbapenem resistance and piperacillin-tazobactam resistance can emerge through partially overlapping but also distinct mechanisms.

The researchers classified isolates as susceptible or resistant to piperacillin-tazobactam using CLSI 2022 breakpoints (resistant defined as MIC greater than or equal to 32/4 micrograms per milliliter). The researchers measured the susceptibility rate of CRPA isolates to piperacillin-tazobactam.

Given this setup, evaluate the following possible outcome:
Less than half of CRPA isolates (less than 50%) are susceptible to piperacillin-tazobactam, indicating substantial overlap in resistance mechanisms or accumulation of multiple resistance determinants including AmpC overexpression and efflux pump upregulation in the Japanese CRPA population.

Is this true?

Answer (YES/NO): NO